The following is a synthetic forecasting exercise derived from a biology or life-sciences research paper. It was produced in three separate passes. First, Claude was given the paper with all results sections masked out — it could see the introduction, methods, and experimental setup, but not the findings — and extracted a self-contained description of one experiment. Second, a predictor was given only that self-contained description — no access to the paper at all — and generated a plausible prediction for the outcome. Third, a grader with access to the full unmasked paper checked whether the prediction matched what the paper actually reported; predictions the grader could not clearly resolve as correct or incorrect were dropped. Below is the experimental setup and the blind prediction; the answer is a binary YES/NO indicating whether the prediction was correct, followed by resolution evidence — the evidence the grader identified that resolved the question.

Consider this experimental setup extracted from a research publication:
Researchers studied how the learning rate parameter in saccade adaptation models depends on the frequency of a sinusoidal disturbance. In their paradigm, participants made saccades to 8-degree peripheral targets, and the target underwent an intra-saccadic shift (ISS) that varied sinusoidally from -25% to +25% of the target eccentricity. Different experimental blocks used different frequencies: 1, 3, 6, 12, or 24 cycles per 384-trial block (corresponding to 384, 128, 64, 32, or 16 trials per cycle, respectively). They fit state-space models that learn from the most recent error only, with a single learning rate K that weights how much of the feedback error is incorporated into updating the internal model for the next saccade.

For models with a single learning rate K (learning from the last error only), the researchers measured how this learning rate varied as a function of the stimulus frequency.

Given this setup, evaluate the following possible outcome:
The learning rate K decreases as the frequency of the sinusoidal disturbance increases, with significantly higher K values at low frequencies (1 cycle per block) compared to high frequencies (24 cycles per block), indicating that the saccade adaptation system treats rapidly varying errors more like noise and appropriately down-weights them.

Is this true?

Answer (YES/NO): NO